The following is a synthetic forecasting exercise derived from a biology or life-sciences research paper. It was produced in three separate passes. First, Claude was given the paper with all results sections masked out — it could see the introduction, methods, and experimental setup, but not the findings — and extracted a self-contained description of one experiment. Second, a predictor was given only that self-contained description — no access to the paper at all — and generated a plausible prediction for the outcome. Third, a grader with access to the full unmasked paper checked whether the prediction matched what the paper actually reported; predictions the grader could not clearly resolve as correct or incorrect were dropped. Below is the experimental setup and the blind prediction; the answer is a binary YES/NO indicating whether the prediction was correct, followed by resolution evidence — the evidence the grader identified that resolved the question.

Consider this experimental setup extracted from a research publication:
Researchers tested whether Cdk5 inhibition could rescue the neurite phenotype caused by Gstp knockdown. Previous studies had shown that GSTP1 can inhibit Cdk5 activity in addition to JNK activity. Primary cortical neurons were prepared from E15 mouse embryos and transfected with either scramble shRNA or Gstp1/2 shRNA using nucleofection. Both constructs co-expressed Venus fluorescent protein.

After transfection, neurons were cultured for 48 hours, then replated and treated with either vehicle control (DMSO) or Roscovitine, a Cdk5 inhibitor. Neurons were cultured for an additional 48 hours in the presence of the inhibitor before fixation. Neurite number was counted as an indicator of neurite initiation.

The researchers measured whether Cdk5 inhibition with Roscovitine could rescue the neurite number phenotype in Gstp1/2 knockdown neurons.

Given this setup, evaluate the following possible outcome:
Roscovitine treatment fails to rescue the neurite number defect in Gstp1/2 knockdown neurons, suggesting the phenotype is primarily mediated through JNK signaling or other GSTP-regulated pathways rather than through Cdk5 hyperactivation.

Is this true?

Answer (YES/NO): YES